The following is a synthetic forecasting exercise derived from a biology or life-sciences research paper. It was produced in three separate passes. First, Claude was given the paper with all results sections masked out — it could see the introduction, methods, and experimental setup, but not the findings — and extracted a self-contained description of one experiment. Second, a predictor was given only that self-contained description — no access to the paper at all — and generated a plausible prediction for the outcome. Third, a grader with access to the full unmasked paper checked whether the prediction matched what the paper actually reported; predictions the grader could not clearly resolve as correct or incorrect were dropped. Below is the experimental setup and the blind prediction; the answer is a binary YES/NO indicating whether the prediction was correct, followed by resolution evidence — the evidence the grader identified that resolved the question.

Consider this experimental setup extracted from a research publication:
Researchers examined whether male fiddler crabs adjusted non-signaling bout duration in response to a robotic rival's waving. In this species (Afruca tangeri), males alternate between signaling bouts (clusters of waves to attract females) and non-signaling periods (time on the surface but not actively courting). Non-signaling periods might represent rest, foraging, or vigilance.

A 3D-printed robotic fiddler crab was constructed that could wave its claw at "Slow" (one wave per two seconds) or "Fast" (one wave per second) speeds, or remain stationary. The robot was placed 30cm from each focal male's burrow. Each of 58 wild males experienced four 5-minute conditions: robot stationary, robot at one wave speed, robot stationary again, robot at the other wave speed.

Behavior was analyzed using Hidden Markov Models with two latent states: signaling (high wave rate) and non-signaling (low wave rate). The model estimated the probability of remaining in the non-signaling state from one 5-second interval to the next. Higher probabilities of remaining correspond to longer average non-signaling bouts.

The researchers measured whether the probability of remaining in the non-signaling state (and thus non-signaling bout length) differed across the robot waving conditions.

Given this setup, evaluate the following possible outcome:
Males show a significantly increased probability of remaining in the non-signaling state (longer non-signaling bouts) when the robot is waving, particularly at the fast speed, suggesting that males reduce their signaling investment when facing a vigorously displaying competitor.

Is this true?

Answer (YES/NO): NO